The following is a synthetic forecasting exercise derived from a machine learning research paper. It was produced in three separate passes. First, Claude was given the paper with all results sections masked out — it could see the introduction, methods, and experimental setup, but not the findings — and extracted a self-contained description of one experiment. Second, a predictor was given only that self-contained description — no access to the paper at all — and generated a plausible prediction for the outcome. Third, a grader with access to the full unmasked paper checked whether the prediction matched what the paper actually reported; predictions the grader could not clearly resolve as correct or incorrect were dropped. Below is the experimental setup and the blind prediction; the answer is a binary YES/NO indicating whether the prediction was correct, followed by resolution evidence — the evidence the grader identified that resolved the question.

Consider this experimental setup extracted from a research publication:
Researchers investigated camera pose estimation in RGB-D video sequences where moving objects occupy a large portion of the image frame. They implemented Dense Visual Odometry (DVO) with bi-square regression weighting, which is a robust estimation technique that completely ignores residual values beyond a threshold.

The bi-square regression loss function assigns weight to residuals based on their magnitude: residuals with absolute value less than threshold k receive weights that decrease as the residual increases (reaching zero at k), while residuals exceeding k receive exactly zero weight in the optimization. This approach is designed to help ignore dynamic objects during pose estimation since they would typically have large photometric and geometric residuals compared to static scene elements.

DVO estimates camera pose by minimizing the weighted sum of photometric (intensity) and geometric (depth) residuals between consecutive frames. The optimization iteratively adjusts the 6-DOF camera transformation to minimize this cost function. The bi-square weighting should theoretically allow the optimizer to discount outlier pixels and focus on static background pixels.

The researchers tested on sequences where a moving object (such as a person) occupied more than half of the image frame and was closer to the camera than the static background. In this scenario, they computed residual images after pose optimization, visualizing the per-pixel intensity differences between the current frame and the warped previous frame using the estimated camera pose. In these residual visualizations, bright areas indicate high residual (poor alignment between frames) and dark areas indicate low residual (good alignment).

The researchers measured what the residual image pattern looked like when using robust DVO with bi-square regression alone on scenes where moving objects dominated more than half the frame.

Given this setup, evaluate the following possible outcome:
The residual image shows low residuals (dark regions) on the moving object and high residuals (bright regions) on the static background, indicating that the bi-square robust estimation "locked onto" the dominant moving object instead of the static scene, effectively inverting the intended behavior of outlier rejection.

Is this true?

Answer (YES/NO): YES